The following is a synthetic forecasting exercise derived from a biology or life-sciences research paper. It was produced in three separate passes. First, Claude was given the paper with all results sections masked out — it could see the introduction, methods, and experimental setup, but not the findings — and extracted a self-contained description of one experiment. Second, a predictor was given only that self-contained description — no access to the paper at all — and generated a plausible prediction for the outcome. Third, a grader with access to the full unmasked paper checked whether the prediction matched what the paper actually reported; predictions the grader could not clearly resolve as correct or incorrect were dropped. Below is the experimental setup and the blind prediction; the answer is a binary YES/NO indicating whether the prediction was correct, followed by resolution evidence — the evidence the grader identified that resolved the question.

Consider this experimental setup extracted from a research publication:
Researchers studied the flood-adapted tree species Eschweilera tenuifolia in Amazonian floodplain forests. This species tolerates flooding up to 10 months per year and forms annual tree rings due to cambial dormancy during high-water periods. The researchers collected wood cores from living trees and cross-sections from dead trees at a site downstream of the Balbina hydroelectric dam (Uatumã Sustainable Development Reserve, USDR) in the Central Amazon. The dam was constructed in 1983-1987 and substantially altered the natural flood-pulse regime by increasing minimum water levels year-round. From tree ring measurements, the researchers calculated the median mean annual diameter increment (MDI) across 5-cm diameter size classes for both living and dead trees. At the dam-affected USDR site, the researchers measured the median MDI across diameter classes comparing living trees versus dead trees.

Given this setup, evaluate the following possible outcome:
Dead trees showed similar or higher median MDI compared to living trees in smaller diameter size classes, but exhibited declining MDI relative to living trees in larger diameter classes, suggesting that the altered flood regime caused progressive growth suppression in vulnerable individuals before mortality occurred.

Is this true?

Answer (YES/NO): NO